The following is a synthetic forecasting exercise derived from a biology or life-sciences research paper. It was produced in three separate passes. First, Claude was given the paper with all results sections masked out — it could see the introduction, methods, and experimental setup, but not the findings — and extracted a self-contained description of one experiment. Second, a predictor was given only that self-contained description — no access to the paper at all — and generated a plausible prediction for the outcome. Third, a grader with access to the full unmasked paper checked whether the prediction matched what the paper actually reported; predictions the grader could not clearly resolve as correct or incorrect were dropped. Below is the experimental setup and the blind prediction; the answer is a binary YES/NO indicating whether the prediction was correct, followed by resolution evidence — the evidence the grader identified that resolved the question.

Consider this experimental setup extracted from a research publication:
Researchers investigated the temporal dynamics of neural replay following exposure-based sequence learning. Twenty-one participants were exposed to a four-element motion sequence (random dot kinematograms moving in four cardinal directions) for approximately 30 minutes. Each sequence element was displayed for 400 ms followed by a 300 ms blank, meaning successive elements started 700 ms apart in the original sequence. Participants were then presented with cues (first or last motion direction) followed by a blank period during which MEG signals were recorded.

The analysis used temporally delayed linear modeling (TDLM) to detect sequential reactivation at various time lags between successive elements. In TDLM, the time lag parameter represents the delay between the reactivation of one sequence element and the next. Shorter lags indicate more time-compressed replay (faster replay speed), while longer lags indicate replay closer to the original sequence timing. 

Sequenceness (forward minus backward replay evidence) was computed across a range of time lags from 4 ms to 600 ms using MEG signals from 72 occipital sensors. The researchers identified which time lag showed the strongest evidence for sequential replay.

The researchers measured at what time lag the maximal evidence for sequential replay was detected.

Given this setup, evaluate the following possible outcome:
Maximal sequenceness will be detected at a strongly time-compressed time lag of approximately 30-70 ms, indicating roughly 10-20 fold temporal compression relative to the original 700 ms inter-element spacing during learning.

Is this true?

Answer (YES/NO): YES